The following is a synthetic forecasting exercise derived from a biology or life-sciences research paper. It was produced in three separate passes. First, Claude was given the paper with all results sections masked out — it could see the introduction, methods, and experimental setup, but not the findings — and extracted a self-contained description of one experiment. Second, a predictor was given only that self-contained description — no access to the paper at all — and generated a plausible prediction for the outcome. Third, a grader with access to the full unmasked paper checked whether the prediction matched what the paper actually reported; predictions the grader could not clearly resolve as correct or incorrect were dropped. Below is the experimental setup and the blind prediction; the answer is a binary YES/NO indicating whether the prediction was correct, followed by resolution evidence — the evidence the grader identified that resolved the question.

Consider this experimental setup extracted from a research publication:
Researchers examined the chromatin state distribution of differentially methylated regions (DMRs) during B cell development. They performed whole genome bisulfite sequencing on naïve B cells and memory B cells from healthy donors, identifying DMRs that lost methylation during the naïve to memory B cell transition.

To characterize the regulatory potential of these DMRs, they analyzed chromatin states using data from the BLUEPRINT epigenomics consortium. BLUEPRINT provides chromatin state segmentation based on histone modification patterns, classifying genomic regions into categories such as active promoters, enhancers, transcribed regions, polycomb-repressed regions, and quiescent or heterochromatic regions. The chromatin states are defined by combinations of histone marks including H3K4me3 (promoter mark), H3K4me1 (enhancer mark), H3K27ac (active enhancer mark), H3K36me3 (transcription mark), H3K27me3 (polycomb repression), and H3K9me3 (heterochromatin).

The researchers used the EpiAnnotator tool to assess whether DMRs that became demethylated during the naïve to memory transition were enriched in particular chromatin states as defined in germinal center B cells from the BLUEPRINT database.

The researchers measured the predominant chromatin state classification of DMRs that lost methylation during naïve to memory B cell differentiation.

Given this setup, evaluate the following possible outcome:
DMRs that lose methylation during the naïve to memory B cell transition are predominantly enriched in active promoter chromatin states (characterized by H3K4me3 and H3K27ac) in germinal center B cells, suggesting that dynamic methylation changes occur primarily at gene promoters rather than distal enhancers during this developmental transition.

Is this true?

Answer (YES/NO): NO